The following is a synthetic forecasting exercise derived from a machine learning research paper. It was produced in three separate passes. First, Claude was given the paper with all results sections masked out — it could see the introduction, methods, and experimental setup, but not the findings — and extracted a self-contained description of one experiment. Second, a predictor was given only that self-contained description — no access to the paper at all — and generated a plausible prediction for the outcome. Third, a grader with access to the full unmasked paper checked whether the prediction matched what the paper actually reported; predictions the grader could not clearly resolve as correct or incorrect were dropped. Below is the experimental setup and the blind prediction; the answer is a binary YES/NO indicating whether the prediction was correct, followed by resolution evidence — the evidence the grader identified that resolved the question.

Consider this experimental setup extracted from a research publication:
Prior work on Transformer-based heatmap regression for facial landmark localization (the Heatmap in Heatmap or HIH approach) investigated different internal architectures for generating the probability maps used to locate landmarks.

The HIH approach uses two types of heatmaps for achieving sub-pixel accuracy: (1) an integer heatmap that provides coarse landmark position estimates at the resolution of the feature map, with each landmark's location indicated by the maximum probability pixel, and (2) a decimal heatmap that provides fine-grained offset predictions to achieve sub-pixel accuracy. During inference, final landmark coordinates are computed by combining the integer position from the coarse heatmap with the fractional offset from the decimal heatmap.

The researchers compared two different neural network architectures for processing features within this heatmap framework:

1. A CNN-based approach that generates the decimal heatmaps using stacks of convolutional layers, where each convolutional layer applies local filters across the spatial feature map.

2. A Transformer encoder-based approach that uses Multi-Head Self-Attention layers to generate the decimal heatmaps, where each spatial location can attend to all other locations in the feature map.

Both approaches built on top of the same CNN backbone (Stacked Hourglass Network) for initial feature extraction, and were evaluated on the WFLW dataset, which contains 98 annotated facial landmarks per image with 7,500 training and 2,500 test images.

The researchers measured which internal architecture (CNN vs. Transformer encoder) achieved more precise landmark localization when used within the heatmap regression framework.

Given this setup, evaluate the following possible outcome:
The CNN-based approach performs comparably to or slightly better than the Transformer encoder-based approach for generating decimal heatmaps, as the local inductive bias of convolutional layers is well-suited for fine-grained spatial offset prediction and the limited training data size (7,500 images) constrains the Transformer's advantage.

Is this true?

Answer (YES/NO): YES